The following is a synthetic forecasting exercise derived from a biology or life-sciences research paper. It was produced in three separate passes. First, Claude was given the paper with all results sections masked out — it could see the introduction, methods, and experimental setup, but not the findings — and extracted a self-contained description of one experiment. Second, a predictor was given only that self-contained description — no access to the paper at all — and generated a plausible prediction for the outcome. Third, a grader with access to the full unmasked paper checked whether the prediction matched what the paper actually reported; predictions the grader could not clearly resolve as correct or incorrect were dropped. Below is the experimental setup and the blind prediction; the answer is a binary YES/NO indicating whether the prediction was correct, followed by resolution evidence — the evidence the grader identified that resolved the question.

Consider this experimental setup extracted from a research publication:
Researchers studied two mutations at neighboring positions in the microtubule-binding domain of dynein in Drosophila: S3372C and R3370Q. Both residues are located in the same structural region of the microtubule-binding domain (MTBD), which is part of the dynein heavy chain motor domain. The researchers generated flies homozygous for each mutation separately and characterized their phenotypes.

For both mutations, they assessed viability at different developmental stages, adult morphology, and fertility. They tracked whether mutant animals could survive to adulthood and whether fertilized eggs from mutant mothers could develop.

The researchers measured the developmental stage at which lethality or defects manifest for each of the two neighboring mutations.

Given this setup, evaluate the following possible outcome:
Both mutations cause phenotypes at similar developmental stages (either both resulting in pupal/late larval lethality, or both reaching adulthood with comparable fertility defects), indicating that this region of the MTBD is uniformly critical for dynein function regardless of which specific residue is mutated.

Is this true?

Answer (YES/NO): NO